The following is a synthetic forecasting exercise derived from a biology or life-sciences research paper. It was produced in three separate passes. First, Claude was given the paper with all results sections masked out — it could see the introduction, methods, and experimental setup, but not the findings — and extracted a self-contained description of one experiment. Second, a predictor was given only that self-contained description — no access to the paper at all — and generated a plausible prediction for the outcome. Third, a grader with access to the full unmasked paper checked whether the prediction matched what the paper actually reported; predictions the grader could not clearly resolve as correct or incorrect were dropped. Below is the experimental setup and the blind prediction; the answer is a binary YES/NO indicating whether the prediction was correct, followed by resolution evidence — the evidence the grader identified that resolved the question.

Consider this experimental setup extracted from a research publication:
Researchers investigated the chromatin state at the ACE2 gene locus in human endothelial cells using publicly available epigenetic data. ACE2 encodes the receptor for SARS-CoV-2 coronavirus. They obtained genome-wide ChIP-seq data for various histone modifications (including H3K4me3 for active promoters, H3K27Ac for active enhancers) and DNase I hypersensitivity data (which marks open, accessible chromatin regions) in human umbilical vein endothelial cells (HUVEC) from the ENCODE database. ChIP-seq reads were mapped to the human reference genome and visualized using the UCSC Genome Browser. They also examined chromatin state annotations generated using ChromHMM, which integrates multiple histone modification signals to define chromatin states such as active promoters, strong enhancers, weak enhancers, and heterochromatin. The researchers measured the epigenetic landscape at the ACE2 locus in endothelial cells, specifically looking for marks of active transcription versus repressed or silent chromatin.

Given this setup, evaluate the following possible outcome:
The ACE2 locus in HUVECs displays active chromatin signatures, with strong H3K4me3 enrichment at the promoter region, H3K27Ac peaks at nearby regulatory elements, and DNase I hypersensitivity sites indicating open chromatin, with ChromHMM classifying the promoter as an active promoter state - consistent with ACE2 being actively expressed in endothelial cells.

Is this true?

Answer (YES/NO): NO